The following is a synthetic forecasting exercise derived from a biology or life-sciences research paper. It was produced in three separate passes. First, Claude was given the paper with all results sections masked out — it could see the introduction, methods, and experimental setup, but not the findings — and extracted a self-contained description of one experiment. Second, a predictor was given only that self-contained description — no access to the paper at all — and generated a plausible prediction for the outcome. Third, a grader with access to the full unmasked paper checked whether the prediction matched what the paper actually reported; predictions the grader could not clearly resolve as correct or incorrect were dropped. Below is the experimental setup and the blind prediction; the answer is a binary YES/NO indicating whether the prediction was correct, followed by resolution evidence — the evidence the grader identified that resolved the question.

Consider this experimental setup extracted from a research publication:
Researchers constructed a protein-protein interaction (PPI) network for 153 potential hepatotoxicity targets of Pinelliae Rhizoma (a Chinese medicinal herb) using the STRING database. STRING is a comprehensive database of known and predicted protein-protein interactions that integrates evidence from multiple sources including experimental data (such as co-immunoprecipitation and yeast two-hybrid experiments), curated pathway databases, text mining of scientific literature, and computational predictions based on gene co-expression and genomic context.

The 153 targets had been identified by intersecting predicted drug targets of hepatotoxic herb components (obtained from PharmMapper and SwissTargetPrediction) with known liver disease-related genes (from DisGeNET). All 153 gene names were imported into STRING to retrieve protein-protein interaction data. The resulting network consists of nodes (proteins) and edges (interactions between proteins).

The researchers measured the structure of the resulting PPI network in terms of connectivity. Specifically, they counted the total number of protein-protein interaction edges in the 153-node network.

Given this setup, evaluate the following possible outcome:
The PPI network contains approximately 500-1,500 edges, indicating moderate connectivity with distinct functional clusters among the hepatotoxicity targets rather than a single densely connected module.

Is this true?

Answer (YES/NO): NO